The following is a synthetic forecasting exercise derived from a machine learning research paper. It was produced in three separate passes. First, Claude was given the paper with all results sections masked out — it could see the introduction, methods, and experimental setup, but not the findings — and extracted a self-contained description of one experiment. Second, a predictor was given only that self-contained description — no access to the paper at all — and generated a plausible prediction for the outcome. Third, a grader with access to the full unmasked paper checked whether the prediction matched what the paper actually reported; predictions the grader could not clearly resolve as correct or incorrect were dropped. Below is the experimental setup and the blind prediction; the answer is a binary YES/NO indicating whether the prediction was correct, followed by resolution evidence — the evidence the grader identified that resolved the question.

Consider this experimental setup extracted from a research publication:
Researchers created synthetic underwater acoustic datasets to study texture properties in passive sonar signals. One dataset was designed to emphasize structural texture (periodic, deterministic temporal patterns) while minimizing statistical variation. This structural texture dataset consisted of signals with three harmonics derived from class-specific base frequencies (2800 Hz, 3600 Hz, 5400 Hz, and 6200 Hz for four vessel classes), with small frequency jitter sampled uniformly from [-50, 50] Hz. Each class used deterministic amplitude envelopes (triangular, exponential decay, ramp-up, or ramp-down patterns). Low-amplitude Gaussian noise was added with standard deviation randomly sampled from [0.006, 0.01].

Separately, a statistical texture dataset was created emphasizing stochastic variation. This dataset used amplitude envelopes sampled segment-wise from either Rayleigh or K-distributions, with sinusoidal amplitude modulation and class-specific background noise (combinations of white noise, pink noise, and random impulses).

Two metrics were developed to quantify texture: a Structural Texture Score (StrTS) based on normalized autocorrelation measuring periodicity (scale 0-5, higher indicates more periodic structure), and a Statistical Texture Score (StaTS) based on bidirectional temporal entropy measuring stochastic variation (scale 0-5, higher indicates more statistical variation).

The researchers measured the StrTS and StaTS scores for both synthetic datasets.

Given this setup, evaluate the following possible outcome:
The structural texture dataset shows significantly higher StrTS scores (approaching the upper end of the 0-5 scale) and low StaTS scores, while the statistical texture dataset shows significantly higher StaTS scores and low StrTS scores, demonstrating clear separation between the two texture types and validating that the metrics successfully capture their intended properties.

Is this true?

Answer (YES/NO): NO